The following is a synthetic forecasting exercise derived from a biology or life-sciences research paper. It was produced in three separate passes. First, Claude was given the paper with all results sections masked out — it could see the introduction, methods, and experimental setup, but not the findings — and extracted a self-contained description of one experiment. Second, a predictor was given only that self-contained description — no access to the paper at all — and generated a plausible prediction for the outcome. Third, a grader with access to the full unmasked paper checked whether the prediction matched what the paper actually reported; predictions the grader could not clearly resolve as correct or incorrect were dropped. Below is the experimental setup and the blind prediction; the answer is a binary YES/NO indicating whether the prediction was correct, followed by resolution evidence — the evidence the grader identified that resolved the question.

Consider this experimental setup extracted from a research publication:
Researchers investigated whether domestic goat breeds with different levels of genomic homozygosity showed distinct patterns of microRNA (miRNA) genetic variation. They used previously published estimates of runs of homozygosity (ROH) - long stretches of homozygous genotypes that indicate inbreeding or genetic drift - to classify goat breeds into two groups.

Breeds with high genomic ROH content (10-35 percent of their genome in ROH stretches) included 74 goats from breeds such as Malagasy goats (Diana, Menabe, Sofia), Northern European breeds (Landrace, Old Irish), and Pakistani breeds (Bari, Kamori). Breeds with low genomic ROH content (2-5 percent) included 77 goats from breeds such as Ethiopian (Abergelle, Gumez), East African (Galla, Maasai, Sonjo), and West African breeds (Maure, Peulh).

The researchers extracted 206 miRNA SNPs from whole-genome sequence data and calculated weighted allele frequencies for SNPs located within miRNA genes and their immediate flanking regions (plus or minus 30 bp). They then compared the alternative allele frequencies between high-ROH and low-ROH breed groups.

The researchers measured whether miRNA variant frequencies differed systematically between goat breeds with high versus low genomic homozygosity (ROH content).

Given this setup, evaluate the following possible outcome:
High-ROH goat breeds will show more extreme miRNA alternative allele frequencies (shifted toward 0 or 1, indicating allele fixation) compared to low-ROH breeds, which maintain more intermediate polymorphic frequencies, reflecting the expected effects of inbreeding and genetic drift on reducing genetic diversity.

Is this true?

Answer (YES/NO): NO